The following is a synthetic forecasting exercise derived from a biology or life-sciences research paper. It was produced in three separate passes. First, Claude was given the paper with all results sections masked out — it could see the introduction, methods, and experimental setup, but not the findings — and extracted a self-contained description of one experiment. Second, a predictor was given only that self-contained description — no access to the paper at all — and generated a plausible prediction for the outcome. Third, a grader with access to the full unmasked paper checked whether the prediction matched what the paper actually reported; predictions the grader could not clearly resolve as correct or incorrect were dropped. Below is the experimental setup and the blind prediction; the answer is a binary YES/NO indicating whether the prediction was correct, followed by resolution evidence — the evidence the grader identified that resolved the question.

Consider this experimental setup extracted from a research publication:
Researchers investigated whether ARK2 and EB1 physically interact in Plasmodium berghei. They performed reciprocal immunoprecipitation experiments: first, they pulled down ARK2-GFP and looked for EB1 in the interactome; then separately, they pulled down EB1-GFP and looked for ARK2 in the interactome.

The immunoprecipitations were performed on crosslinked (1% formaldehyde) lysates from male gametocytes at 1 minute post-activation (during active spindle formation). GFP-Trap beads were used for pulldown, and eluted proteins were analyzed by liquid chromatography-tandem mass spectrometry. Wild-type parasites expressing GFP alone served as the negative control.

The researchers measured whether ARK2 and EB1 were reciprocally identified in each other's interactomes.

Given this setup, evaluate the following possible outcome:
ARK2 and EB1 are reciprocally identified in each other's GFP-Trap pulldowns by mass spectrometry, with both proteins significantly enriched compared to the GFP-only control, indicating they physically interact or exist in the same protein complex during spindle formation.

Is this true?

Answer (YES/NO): YES